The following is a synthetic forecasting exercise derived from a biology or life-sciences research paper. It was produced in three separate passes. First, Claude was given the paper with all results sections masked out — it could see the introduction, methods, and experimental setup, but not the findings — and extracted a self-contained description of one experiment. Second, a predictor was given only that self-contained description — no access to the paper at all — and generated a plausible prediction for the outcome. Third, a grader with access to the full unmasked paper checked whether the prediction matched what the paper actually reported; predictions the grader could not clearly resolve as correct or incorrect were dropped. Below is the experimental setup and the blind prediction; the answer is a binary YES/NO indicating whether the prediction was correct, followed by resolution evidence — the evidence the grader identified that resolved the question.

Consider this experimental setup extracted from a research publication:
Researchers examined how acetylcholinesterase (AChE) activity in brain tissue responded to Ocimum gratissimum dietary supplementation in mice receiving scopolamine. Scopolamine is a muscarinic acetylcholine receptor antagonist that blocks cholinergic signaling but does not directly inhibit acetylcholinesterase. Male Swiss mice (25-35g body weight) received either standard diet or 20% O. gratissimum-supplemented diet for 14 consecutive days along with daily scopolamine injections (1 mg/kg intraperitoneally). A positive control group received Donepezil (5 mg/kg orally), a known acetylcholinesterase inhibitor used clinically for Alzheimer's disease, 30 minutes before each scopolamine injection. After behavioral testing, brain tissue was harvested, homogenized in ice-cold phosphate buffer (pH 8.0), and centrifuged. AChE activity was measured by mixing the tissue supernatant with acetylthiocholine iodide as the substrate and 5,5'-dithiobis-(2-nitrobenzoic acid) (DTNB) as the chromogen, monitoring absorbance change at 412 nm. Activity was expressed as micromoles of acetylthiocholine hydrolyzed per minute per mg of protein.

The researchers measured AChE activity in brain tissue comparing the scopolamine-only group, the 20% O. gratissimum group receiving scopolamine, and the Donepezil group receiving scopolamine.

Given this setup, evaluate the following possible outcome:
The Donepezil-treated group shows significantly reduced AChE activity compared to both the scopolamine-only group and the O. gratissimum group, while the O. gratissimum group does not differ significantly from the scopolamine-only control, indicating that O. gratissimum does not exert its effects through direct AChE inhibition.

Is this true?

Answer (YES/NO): NO